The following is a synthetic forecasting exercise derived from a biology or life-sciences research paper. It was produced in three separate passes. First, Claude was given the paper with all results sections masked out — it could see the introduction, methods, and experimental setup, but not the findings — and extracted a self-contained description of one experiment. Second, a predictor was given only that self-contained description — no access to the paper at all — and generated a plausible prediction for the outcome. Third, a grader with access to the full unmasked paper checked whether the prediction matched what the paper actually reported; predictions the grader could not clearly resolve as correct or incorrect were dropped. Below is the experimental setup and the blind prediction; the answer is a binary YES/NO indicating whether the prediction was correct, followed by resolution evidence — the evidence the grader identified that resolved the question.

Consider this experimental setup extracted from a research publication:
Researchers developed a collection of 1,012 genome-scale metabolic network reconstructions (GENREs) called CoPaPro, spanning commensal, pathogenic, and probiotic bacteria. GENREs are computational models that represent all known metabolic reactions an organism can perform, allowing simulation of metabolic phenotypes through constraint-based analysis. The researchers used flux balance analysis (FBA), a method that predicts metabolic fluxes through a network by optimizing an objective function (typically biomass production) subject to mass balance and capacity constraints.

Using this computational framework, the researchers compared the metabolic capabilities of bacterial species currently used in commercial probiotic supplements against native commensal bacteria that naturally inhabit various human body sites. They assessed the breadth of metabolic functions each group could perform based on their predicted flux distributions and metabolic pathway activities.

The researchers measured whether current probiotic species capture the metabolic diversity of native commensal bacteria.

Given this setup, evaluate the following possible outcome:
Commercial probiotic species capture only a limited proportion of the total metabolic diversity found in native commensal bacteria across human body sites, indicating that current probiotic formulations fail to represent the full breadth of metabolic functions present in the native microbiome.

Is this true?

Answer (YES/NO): YES